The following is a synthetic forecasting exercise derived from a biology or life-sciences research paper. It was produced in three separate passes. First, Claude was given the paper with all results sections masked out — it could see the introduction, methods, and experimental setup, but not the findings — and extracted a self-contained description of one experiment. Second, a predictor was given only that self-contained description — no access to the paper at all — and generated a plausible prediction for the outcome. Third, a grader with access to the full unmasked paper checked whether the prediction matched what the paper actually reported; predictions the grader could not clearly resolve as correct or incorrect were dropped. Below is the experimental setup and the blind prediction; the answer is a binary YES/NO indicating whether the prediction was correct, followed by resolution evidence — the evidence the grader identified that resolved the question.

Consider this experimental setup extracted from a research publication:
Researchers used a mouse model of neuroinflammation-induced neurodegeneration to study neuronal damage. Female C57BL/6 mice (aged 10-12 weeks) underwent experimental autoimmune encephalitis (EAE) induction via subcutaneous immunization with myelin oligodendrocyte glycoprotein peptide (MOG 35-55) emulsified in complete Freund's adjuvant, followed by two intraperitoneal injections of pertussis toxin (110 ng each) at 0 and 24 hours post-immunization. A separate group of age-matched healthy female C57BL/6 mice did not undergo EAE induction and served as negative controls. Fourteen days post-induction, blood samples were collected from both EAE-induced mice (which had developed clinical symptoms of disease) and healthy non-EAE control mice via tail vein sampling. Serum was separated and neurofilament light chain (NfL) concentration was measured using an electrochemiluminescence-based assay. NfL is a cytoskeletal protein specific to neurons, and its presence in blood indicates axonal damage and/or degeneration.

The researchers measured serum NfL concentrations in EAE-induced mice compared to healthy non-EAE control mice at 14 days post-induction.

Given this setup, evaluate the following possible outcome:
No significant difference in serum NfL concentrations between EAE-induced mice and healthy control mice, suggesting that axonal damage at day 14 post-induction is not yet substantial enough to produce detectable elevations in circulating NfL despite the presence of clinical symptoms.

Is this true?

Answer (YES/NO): NO